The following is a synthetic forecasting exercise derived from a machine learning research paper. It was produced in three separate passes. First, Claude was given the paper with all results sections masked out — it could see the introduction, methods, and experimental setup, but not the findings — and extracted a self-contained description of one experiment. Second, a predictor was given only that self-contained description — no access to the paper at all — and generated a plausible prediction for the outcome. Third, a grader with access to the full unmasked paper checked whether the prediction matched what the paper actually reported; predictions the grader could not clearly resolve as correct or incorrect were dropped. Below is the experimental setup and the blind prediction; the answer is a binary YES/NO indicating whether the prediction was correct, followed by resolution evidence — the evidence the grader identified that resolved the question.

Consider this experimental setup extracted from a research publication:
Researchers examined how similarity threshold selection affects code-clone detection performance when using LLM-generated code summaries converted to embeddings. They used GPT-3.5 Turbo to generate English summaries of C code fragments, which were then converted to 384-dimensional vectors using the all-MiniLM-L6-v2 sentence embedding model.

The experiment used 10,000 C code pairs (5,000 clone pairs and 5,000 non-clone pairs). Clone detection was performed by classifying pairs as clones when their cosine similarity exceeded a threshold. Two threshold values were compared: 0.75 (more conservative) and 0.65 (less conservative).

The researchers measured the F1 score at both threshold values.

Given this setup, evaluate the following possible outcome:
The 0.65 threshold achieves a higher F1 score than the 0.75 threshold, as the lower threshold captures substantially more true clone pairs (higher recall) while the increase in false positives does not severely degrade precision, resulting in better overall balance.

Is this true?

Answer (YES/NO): YES